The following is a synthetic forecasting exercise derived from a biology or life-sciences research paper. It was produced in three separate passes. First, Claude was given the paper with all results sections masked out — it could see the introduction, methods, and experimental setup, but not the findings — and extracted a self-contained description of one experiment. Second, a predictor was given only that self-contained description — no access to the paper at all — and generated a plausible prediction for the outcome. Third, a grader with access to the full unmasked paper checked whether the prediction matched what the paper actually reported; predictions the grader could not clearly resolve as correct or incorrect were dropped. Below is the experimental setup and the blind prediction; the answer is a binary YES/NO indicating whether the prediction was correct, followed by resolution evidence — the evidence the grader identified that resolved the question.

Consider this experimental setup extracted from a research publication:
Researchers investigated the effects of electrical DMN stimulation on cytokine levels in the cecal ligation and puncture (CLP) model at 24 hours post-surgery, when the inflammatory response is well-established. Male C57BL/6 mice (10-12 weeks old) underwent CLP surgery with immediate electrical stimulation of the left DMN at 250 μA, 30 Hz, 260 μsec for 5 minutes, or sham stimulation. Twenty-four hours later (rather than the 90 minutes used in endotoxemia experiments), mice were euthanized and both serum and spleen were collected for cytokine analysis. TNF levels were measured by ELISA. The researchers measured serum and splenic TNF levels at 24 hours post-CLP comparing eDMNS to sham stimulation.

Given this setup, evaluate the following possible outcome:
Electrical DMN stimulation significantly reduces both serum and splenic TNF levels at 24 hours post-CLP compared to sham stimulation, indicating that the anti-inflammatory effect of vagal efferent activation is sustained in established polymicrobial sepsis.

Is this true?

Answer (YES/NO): NO